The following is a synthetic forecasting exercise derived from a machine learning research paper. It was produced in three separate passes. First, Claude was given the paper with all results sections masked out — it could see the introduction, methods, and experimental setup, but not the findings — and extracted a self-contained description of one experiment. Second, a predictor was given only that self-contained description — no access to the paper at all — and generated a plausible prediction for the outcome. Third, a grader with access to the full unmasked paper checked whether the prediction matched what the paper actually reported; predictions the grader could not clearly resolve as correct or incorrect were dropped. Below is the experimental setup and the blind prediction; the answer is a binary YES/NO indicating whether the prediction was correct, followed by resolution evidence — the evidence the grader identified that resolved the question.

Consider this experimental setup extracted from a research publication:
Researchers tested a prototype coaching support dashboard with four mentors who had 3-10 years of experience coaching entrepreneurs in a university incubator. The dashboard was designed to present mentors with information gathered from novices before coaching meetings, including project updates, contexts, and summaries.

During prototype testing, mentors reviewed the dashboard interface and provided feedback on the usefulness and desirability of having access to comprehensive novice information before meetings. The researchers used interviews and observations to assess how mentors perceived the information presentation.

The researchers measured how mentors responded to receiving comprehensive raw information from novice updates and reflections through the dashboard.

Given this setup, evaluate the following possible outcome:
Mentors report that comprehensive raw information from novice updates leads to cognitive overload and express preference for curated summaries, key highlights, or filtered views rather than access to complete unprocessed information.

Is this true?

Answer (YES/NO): YES